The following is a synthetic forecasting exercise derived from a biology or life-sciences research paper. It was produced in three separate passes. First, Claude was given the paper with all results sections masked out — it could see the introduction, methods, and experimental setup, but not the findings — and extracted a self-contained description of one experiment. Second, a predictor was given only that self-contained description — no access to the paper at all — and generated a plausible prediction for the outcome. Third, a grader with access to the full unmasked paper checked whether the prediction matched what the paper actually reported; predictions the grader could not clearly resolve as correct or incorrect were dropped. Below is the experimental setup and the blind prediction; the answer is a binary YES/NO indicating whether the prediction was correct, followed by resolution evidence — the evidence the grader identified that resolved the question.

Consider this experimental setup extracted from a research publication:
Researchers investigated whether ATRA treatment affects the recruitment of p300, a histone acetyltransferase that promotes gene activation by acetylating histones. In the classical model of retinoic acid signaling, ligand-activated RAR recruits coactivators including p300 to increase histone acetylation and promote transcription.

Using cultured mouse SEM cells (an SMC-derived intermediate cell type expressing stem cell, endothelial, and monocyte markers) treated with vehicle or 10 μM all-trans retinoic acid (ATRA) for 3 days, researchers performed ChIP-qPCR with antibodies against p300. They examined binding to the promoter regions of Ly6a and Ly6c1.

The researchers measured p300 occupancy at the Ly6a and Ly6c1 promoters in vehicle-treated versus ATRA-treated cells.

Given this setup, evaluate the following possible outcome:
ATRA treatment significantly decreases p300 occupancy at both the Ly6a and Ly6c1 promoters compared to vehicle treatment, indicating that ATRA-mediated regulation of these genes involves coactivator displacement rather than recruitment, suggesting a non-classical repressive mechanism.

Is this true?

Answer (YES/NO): NO